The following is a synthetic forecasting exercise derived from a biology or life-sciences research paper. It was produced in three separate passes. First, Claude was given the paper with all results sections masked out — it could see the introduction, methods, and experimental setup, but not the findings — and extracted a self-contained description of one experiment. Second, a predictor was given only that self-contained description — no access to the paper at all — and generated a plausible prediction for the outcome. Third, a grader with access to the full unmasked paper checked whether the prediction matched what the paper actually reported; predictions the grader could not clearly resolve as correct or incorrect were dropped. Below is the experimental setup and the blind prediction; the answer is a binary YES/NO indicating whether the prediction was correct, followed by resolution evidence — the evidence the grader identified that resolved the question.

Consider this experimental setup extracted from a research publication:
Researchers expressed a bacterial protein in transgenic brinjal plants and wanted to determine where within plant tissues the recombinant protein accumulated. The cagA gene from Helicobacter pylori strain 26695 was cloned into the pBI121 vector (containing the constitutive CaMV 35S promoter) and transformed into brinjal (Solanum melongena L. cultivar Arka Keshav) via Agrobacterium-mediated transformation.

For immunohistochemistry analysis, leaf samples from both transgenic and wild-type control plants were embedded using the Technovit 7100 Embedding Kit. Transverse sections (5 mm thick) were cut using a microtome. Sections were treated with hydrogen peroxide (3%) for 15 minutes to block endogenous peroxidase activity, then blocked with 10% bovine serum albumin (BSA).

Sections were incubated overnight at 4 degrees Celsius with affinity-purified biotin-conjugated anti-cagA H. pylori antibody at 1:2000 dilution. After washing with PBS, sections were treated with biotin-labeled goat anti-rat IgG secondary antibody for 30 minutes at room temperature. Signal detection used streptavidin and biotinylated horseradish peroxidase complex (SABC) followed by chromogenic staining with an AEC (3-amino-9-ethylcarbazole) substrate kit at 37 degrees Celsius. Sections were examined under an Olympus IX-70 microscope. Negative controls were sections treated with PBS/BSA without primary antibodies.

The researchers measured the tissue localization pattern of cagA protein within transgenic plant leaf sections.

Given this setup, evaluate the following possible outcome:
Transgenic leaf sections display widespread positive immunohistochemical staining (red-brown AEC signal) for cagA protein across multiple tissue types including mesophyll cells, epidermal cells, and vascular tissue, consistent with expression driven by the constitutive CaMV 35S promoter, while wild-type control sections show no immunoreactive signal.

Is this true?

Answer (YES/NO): NO